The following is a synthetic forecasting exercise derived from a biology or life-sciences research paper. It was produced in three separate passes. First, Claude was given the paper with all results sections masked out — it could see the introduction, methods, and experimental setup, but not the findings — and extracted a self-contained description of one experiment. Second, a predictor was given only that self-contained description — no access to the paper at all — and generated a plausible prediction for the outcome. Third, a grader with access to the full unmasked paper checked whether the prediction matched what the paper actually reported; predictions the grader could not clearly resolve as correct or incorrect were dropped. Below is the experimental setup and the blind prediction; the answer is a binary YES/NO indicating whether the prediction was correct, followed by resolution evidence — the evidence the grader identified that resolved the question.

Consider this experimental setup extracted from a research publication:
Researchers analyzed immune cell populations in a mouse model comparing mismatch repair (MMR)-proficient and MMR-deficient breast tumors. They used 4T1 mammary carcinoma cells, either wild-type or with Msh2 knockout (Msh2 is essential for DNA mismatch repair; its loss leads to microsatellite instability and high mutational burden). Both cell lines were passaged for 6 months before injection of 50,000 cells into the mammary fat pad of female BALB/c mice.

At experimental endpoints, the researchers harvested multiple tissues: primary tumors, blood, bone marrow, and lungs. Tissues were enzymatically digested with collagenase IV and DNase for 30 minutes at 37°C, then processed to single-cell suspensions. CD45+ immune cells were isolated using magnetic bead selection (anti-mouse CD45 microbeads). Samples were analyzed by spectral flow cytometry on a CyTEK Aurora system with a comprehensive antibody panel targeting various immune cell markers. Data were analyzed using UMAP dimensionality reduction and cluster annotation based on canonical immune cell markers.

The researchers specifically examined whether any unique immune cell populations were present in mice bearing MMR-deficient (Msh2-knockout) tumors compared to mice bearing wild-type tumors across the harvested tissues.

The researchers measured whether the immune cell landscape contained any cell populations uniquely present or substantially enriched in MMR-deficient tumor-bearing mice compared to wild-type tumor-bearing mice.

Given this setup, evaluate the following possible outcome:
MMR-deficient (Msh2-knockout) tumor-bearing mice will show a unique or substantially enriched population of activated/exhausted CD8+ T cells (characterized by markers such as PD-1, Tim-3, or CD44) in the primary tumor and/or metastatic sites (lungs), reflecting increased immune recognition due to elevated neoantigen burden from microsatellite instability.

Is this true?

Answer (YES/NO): NO